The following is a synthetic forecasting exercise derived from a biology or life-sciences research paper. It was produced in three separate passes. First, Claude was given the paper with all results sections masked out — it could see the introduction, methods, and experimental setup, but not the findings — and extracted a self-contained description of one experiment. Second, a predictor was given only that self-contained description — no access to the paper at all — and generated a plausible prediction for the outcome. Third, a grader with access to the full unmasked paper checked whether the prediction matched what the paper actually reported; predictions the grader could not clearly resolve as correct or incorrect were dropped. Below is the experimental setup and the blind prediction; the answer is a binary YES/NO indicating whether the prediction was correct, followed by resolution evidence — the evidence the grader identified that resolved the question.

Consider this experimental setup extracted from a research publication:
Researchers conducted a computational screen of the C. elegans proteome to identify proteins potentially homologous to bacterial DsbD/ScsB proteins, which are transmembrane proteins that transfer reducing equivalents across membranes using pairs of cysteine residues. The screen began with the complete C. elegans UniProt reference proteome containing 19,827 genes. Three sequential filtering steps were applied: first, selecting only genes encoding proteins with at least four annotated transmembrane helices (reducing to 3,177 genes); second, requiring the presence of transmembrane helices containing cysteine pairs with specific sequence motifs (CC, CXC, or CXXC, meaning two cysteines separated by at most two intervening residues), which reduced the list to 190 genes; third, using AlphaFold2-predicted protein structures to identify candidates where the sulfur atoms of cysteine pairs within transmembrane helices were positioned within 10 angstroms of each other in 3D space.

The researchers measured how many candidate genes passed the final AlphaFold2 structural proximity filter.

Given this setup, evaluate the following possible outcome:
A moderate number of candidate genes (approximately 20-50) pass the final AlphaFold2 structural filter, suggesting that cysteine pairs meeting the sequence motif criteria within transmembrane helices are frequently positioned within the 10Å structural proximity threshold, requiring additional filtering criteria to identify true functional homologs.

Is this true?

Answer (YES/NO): NO